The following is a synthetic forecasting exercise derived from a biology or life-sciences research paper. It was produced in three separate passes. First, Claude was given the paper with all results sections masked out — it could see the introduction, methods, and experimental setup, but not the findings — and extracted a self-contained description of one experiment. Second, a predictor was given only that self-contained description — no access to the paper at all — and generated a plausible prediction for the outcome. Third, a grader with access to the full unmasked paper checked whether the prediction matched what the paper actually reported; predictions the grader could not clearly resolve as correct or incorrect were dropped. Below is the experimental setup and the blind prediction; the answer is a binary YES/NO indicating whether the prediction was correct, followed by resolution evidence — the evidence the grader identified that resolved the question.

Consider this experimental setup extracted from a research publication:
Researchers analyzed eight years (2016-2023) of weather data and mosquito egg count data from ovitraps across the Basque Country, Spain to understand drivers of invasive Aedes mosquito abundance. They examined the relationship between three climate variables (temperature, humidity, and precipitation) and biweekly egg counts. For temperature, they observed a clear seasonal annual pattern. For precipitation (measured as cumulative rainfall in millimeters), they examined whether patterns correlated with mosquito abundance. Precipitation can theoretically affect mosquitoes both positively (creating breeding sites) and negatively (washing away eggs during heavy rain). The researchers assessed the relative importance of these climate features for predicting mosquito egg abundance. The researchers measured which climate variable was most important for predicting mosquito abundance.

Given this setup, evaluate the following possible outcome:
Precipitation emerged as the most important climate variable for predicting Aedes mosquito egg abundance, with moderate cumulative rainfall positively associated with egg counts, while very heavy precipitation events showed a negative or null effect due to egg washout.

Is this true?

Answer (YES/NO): NO